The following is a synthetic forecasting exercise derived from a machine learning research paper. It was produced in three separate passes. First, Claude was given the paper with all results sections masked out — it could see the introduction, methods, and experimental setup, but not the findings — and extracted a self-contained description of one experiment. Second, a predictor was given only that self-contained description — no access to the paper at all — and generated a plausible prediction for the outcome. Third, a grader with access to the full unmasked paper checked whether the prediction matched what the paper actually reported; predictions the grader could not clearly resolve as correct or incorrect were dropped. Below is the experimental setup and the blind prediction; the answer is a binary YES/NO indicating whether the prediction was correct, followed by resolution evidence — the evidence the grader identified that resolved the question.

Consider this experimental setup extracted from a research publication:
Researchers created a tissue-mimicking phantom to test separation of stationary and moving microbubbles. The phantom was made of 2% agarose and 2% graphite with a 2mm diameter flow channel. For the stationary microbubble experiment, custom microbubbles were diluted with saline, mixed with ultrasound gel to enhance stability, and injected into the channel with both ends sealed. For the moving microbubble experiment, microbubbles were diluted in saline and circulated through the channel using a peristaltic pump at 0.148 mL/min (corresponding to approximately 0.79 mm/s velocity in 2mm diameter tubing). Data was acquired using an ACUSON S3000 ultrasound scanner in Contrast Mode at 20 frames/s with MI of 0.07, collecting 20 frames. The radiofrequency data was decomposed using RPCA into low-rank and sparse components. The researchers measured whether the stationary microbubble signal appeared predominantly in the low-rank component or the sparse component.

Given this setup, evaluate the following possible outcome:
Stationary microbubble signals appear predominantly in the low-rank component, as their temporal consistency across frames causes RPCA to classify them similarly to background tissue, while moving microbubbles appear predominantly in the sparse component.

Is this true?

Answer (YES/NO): YES